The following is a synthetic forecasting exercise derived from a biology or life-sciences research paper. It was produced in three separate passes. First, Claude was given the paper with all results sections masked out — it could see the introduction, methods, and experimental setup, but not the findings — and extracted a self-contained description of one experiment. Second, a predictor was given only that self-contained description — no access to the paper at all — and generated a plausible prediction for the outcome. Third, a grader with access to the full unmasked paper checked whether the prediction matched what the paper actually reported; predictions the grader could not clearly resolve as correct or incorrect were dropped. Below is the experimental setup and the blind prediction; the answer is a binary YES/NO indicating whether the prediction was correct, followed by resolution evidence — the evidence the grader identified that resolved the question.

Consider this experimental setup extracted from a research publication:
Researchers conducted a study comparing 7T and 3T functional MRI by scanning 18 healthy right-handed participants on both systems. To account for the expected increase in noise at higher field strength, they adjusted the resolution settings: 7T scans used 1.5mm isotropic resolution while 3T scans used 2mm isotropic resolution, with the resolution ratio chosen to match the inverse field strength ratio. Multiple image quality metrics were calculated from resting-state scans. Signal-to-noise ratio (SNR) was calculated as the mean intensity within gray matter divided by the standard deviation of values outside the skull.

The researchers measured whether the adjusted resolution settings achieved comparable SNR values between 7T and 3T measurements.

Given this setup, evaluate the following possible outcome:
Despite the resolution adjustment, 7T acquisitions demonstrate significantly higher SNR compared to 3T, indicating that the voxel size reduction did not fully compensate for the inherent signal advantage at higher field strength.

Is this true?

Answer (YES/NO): NO